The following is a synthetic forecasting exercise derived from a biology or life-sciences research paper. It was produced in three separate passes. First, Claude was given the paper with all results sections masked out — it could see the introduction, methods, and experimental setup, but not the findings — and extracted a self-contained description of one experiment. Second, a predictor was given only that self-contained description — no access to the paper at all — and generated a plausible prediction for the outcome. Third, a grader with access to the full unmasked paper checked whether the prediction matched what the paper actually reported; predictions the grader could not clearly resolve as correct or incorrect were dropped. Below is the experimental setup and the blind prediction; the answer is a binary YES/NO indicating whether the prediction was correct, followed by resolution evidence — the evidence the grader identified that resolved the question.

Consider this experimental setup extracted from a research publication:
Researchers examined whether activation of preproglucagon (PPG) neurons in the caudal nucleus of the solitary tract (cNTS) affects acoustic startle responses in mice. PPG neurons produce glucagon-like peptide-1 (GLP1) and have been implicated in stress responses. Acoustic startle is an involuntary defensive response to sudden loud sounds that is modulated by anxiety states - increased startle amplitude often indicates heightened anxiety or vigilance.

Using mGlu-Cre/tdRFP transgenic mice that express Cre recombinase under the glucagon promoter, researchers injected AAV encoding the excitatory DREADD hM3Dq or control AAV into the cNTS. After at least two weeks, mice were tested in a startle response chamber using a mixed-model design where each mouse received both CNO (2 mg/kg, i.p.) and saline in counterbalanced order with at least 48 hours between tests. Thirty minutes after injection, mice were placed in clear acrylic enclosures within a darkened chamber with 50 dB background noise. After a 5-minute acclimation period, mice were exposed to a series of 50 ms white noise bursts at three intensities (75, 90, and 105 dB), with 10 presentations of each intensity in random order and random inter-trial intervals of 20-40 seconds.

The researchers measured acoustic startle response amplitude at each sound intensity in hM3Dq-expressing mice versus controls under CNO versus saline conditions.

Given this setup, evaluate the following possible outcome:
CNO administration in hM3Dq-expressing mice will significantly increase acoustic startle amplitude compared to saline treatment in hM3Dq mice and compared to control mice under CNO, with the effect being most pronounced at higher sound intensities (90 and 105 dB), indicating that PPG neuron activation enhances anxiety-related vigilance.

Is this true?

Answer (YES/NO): NO